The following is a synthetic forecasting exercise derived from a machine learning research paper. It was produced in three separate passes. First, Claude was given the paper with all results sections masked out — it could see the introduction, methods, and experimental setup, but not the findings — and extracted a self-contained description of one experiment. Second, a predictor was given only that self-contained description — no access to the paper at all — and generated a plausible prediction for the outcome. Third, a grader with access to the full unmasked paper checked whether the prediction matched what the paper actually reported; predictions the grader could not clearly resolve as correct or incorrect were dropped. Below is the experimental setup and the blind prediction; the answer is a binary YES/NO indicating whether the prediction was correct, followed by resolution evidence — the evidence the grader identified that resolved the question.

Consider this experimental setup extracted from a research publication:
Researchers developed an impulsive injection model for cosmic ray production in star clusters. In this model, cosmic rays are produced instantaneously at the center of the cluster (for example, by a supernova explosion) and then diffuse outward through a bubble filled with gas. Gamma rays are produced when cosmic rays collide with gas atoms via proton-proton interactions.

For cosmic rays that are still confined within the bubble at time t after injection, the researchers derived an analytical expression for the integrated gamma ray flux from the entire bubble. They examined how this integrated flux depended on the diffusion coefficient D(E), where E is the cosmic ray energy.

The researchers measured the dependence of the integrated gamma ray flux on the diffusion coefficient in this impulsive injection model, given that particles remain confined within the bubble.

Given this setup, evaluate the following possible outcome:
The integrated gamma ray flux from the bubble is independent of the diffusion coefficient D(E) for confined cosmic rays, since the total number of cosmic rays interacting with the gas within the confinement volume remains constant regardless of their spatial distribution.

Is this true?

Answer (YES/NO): YES